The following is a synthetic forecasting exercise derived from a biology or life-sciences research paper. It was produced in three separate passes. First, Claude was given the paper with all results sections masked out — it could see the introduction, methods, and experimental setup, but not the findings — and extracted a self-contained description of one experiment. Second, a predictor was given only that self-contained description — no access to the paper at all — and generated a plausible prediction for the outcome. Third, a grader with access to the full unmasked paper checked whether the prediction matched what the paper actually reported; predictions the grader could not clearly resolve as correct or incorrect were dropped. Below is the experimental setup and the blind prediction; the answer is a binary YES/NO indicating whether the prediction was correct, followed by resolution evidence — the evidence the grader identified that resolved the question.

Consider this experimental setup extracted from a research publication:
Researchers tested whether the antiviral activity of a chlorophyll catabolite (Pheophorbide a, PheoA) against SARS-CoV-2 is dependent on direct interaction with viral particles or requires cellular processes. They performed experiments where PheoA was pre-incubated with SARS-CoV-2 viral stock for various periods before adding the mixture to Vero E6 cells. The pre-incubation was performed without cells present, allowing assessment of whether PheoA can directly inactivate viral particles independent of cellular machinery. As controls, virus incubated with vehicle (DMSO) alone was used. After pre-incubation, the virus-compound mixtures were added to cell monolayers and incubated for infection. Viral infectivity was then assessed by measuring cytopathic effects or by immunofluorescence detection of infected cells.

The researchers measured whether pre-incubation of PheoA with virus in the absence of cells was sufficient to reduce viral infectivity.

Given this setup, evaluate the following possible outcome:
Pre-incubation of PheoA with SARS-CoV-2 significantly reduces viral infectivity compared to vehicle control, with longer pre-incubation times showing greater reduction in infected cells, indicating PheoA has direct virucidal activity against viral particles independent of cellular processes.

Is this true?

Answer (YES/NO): NO